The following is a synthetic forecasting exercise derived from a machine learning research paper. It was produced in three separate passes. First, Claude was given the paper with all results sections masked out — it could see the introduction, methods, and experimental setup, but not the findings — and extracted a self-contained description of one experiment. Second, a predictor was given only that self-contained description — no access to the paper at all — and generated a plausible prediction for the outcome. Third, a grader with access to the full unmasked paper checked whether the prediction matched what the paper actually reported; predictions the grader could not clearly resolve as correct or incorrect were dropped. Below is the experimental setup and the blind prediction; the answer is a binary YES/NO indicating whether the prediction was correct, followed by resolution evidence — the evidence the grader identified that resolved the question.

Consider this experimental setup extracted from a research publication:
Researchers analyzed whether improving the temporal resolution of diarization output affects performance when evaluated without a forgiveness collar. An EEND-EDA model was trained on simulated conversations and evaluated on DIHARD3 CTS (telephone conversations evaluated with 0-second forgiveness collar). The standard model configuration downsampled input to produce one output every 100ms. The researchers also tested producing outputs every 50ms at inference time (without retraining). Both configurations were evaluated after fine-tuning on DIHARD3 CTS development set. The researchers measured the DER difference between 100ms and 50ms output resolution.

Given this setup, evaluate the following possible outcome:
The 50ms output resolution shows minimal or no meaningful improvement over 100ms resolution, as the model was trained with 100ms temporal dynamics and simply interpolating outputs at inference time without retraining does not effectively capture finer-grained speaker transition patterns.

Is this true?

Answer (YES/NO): NO